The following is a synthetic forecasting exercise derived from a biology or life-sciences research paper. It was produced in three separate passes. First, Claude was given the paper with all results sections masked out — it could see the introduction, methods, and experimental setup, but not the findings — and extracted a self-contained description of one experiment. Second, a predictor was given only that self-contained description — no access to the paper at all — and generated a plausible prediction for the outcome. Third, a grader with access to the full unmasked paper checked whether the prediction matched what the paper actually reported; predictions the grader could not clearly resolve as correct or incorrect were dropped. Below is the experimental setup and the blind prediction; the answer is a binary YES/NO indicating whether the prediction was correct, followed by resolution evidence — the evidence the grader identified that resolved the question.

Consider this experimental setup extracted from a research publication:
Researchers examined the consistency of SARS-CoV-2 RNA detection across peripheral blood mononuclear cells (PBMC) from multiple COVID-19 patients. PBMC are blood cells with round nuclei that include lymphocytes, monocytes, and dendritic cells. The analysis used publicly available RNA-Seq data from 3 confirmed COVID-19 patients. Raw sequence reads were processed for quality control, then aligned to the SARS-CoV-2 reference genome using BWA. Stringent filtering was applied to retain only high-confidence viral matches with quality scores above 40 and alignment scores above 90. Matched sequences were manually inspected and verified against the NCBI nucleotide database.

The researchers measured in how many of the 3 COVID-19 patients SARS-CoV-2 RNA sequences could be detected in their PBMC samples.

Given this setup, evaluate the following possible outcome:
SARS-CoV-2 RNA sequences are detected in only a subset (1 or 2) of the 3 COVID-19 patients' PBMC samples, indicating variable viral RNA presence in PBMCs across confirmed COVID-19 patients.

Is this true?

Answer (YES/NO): YES